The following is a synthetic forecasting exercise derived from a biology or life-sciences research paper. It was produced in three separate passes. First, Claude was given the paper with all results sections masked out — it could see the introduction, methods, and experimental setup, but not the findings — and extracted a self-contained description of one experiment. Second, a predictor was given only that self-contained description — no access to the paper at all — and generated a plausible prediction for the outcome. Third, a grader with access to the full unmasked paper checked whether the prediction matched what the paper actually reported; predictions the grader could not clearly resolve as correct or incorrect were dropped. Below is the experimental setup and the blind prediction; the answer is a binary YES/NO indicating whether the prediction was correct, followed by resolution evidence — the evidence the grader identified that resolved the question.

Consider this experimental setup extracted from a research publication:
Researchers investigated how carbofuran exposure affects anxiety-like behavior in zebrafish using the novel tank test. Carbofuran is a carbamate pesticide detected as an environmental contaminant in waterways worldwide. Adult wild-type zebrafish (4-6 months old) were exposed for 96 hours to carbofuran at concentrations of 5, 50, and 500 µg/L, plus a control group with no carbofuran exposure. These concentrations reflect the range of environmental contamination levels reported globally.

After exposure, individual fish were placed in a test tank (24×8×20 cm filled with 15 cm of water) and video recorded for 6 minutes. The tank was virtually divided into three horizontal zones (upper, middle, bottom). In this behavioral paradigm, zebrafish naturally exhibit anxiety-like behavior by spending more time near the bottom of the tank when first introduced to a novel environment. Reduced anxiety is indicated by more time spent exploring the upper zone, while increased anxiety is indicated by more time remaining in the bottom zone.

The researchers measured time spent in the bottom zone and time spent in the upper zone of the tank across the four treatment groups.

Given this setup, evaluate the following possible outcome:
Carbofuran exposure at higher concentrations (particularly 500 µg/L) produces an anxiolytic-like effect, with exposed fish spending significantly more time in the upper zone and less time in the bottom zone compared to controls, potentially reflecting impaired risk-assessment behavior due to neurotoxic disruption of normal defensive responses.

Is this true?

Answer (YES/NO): NO